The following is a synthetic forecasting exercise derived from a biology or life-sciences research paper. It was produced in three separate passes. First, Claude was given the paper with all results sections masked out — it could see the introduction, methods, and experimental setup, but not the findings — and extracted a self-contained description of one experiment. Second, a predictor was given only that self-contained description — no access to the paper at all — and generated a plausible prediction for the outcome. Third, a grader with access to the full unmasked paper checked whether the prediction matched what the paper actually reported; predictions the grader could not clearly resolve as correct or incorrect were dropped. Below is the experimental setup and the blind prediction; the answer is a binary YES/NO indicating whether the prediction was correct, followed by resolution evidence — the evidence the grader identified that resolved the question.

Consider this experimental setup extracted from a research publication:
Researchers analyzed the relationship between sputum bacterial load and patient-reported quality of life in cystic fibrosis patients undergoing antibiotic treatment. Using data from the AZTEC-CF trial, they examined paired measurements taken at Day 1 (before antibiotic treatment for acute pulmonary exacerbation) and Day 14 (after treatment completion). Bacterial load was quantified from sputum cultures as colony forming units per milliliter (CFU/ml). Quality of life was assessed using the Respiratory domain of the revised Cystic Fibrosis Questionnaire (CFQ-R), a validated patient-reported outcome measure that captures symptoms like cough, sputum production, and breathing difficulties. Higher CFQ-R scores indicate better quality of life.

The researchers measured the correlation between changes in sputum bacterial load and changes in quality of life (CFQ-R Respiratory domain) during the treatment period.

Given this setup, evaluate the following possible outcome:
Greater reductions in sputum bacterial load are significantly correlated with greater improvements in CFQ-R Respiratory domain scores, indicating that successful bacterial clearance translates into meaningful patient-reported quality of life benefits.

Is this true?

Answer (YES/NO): NO